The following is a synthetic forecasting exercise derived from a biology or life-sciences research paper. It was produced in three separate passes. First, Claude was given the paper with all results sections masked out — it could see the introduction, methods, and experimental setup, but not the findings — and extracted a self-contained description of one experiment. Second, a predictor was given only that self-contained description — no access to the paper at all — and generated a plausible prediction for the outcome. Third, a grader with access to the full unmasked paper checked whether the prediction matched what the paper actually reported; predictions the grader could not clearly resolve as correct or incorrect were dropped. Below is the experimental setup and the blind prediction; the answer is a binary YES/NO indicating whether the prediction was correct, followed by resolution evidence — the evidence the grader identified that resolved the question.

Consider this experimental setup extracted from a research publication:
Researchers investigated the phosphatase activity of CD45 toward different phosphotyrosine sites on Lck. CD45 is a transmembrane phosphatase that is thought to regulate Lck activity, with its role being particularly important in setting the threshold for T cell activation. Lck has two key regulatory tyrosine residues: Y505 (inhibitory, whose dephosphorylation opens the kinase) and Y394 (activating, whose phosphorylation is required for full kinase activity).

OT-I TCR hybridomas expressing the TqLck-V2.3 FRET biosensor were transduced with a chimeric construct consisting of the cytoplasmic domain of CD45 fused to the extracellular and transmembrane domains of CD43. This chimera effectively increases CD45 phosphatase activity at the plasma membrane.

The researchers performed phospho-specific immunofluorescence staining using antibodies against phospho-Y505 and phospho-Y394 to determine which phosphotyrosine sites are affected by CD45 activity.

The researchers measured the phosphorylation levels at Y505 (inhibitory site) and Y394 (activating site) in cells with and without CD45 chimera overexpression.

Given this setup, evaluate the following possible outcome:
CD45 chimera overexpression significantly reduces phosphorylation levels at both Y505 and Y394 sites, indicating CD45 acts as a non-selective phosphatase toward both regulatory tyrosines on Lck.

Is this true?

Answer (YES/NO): NO